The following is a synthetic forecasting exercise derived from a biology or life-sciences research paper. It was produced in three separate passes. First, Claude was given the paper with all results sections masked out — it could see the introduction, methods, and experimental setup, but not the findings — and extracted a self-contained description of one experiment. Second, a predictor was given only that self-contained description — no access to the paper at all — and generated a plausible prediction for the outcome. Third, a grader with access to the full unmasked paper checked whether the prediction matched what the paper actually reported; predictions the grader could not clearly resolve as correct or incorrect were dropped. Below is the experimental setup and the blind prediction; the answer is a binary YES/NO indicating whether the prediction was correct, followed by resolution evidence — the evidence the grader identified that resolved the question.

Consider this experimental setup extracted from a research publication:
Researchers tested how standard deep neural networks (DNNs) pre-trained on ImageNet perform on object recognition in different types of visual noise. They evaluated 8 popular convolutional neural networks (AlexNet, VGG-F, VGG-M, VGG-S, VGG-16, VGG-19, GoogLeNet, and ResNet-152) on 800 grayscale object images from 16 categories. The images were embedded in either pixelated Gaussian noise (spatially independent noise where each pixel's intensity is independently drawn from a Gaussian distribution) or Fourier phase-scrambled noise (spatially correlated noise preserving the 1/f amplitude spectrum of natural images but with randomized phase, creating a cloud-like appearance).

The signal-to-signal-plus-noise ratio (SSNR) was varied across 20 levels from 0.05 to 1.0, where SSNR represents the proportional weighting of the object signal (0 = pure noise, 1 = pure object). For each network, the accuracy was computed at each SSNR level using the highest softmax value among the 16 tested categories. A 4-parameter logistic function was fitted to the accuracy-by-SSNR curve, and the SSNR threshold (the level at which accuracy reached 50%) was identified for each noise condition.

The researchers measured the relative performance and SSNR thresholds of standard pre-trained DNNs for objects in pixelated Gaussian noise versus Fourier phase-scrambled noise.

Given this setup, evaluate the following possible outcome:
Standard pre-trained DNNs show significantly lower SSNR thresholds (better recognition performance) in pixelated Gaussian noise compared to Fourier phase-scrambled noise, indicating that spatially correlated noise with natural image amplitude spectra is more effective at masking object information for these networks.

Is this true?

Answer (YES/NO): NO